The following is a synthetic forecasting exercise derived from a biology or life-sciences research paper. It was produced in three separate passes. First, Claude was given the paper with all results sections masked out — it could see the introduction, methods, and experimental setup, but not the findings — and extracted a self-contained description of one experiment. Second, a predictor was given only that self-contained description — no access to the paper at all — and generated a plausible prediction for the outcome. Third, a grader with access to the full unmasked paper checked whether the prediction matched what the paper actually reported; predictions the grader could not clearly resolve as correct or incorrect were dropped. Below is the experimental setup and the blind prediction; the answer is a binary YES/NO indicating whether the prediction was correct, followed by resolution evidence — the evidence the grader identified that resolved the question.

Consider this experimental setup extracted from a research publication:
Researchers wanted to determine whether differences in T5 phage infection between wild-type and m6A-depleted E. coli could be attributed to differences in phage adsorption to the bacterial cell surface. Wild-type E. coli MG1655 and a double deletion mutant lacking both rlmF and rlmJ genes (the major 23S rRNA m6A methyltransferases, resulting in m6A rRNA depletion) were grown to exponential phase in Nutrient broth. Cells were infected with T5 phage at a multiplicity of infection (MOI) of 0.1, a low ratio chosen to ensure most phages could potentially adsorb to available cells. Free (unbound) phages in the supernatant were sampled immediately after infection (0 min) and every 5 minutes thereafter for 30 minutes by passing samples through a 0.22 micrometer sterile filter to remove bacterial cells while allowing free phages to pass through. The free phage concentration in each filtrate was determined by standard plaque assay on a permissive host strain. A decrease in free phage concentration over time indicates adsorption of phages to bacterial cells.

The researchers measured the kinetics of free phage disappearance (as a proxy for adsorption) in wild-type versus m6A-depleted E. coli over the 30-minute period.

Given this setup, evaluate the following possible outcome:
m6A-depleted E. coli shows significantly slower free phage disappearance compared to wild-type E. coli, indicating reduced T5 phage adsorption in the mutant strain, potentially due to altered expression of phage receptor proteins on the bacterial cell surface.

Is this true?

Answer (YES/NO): NO